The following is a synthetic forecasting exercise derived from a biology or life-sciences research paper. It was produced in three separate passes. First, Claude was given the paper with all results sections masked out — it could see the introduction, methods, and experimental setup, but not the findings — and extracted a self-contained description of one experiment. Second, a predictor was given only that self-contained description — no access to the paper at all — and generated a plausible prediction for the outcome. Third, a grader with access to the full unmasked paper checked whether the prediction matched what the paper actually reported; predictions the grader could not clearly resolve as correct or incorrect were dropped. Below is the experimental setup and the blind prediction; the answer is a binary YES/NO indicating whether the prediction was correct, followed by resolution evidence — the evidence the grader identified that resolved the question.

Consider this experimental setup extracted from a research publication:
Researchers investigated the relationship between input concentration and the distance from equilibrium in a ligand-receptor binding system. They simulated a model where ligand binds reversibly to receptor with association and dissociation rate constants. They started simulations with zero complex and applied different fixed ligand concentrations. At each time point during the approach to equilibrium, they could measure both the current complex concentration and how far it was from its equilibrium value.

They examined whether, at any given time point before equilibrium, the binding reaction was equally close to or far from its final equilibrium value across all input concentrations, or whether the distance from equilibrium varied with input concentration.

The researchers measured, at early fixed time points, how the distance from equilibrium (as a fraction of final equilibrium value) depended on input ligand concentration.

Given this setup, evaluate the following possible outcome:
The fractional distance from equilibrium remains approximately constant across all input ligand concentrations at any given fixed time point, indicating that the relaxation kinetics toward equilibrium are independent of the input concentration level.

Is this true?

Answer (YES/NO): NO